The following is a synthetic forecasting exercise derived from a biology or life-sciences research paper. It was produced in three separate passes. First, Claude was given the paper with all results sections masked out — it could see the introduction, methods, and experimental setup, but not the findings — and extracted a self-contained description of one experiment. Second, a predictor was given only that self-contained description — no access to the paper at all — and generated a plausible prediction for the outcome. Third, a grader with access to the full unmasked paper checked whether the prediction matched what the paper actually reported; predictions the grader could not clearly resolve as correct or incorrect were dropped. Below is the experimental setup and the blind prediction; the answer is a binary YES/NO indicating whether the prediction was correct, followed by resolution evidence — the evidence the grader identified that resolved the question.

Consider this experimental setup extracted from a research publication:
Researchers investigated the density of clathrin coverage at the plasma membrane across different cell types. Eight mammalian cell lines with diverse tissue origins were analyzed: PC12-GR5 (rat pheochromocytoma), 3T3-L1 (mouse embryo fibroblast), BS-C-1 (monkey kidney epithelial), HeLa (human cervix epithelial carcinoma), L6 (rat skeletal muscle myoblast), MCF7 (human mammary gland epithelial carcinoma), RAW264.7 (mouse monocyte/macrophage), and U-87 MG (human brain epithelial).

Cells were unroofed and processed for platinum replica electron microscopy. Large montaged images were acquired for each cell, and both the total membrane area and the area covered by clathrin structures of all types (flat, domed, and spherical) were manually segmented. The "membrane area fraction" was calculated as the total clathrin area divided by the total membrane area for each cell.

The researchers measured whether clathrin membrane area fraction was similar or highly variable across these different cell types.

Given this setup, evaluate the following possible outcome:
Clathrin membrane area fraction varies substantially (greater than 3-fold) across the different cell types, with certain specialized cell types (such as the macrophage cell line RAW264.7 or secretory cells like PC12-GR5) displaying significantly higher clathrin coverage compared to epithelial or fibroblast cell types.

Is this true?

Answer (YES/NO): NO